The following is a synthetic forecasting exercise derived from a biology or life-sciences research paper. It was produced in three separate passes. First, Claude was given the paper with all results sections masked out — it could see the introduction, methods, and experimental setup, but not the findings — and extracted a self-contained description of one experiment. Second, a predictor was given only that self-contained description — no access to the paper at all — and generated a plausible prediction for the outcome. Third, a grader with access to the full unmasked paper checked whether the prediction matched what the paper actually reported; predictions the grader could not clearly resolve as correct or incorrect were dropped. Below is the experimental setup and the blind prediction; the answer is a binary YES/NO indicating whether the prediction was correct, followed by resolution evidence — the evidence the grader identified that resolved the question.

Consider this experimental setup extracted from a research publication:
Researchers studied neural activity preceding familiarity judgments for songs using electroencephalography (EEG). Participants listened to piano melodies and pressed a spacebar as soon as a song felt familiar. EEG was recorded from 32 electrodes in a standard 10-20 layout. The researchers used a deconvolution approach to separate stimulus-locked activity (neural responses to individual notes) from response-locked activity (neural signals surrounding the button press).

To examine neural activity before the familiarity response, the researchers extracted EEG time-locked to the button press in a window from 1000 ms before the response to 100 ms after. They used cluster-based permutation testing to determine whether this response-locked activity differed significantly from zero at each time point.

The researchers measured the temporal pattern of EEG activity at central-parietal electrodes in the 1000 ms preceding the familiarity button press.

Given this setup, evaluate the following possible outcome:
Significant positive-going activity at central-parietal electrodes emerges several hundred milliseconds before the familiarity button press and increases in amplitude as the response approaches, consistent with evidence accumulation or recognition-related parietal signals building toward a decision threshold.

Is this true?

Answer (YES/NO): NO